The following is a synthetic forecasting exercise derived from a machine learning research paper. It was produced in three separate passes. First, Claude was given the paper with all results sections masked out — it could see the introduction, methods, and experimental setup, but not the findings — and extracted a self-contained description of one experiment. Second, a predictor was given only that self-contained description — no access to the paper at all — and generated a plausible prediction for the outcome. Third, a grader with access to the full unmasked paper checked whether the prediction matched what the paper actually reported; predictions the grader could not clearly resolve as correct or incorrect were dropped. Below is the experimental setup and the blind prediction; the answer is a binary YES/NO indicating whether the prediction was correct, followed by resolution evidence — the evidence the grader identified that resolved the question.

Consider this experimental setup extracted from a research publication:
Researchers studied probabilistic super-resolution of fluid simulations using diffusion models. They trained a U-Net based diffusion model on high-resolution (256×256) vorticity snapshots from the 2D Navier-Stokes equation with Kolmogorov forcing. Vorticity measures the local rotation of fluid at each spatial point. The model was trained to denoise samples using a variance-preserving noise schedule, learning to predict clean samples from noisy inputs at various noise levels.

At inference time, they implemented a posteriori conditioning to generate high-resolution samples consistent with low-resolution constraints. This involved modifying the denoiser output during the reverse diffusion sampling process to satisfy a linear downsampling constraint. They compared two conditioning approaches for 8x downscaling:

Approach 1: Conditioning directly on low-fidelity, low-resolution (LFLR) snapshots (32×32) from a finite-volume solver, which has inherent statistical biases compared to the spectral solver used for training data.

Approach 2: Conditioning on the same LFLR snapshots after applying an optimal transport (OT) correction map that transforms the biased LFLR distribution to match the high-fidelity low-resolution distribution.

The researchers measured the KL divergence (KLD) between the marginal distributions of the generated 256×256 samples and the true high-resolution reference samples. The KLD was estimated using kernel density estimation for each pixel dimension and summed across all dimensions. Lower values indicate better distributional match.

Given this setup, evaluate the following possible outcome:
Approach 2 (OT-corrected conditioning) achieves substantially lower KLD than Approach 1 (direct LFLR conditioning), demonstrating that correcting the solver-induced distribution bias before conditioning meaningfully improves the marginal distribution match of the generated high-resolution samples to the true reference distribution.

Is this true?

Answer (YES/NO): YES